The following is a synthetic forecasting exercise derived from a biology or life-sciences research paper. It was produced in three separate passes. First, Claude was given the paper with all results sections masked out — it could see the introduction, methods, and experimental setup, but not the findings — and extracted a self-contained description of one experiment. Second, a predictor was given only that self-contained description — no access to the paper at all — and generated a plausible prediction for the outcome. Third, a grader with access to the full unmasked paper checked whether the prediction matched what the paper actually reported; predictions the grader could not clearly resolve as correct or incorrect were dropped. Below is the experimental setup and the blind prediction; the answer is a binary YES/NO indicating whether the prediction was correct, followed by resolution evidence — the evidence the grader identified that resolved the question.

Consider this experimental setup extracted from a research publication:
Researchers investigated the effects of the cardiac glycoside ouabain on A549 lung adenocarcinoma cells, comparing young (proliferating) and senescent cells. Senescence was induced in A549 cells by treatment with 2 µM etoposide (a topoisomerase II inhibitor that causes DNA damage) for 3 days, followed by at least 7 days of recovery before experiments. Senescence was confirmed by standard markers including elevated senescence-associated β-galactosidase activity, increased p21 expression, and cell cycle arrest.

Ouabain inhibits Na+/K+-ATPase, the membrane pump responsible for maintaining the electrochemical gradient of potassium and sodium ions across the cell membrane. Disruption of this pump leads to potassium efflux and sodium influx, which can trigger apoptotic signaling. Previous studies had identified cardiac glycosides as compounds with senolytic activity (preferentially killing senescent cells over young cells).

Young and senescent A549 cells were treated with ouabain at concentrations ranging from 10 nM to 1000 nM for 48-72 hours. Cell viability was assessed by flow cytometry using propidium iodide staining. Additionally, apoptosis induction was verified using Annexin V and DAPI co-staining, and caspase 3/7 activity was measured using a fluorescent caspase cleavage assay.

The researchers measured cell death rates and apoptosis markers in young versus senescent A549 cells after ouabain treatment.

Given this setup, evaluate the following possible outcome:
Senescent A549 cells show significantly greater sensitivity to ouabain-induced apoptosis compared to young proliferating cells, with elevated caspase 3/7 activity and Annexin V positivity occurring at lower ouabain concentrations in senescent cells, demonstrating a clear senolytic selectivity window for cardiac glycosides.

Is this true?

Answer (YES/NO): YES